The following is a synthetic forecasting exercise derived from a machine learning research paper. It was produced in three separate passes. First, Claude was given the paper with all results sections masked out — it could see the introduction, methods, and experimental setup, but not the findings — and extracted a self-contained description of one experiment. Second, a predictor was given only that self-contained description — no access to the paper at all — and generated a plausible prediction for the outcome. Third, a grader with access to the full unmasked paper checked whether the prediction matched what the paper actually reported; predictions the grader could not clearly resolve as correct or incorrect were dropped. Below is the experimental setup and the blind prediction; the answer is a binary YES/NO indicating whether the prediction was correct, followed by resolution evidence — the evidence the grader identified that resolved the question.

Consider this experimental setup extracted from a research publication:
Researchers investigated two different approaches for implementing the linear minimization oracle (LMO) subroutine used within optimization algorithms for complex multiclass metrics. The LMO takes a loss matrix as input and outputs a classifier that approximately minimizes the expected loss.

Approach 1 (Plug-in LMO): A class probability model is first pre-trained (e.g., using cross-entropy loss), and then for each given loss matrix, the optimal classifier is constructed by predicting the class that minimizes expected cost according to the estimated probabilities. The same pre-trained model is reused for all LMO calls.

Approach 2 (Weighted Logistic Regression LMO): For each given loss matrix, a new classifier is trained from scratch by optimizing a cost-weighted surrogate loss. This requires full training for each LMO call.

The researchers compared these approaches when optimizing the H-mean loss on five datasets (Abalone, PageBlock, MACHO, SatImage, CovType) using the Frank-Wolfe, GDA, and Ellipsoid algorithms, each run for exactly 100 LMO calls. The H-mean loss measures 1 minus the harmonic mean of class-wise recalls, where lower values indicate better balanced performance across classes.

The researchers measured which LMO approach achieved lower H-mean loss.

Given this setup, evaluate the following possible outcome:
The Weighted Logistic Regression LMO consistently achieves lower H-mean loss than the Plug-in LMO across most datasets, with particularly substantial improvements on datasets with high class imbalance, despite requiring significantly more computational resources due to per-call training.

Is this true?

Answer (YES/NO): NO